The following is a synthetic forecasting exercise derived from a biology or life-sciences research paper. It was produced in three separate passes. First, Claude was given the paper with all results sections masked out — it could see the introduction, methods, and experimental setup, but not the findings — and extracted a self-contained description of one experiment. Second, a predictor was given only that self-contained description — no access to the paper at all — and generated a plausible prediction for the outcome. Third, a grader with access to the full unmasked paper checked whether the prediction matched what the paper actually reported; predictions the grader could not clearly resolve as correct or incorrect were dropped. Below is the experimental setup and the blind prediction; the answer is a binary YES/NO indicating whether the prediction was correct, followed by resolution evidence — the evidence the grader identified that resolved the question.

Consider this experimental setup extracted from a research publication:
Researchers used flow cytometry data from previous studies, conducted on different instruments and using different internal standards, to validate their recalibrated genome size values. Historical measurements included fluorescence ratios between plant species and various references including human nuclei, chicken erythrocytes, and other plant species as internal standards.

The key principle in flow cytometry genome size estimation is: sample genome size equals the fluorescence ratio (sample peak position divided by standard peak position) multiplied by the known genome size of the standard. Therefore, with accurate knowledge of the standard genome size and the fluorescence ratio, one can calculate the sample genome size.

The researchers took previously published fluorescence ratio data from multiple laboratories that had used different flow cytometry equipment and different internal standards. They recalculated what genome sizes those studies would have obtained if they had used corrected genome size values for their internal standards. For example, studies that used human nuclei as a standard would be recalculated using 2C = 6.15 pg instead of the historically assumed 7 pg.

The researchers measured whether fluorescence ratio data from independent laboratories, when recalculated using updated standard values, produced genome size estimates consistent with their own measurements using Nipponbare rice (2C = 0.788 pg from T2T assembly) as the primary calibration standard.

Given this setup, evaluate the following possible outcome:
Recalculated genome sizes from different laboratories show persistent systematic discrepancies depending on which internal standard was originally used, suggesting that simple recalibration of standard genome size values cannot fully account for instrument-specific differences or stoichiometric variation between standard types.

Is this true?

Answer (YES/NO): NO